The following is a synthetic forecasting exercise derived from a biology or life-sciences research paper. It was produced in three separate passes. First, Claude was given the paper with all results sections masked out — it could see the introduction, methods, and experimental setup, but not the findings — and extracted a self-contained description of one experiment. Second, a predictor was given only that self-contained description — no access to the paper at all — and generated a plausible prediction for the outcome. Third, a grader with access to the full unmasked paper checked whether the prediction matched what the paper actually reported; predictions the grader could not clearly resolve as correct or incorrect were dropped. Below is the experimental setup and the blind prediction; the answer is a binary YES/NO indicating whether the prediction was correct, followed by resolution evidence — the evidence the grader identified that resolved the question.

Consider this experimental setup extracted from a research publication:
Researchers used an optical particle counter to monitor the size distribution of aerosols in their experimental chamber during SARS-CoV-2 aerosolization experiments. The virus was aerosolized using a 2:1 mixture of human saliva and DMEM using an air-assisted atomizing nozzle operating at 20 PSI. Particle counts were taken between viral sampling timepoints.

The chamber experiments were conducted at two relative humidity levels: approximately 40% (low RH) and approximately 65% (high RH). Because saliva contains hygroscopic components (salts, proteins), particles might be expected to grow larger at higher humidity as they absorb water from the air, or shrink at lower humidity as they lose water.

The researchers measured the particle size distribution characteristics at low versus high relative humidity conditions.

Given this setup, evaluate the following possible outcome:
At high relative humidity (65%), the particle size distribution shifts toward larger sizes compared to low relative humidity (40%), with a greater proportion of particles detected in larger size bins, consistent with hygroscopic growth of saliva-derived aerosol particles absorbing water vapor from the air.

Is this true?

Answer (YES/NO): NO